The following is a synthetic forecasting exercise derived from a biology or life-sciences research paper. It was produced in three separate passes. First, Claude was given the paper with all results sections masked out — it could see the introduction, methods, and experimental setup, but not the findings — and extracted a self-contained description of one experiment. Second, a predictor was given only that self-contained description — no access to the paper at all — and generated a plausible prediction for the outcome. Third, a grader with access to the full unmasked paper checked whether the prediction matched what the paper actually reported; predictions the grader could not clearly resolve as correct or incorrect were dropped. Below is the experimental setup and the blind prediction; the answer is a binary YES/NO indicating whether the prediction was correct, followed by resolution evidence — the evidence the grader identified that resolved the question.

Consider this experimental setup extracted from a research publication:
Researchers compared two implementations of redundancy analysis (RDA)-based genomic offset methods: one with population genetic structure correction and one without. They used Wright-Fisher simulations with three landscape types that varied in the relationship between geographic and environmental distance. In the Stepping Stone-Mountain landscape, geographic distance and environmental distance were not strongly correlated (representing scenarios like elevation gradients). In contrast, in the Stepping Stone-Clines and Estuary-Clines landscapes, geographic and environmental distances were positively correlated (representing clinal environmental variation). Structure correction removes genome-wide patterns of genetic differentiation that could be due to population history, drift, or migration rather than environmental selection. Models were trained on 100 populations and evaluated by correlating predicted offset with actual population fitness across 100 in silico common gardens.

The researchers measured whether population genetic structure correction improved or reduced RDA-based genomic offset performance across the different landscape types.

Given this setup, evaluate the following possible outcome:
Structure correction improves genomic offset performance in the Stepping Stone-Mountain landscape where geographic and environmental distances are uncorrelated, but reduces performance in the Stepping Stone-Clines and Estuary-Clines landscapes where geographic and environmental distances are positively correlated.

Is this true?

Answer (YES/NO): NO